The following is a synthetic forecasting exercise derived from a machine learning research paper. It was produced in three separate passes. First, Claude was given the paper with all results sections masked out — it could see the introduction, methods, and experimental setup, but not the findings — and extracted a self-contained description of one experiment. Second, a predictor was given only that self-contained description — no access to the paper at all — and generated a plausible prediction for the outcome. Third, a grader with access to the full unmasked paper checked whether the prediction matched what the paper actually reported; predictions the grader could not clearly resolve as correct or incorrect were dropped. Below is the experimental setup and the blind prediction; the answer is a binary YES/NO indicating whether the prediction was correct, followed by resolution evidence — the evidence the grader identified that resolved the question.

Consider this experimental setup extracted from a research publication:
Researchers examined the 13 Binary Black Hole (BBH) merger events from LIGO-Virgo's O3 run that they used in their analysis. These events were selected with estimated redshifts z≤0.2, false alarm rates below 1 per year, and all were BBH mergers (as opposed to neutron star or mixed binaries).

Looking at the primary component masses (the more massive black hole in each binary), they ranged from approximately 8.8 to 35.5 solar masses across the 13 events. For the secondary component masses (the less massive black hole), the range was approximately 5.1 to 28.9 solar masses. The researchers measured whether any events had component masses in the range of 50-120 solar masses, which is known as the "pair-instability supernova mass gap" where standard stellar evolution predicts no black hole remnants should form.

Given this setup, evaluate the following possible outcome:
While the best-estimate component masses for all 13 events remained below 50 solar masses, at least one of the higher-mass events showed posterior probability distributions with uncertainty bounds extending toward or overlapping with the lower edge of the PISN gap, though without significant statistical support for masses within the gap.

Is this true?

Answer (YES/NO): NO